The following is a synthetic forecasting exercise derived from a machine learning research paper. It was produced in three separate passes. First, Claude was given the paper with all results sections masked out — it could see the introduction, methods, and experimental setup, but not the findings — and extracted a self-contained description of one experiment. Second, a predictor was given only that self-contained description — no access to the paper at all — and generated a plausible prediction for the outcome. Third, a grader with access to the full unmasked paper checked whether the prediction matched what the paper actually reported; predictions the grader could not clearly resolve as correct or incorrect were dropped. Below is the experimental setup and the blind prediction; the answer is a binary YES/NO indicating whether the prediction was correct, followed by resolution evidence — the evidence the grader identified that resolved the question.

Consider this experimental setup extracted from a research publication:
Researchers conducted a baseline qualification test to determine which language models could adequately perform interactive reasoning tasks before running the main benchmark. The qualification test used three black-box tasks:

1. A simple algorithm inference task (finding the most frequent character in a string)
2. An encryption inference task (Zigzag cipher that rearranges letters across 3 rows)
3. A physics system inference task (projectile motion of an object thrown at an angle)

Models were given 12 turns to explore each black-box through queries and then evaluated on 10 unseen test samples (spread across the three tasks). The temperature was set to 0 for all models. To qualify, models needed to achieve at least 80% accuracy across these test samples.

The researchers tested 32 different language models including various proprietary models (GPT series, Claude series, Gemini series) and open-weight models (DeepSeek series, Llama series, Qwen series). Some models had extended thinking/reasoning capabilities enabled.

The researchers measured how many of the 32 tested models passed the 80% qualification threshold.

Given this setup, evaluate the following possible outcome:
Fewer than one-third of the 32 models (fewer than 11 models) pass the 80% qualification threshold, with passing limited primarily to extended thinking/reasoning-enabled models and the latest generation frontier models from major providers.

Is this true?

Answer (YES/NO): NO